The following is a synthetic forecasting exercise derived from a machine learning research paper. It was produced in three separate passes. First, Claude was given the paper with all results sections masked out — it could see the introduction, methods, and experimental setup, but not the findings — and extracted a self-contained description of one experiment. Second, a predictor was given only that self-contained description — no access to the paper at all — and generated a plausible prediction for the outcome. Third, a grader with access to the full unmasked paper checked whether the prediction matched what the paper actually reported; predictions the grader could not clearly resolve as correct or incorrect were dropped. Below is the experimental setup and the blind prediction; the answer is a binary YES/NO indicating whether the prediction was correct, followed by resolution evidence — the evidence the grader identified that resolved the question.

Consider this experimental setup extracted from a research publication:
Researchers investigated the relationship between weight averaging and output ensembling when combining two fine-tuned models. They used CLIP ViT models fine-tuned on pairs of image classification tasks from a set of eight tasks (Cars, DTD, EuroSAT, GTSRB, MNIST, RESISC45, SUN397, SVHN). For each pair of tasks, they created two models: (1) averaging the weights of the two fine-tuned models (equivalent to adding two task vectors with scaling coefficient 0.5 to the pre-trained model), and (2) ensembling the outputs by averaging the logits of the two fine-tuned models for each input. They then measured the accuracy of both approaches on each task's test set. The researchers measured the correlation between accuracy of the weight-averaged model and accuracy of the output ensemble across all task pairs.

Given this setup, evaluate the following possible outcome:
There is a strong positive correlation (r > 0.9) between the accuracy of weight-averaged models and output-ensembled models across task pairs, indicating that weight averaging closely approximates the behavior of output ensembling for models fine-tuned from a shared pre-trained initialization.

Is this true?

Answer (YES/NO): YES